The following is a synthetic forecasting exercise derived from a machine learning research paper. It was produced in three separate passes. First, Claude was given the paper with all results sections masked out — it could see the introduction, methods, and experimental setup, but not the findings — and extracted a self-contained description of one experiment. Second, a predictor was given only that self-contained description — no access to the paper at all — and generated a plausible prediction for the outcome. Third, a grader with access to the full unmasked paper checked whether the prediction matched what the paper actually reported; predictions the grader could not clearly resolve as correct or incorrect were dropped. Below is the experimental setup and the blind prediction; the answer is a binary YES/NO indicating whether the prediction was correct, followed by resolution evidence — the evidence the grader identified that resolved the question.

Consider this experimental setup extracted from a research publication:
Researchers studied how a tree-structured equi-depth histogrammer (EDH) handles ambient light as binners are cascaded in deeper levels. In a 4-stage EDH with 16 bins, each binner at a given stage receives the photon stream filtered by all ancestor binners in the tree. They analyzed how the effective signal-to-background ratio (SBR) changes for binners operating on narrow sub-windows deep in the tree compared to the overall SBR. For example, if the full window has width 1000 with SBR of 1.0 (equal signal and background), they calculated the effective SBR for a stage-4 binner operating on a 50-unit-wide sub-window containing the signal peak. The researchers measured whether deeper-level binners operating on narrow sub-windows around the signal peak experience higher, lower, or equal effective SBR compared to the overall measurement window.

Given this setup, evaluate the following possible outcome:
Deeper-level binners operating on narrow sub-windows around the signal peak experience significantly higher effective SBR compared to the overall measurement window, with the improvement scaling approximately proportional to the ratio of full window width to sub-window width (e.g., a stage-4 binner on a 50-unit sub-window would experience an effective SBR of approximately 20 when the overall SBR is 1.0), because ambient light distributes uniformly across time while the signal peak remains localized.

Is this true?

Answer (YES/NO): NO